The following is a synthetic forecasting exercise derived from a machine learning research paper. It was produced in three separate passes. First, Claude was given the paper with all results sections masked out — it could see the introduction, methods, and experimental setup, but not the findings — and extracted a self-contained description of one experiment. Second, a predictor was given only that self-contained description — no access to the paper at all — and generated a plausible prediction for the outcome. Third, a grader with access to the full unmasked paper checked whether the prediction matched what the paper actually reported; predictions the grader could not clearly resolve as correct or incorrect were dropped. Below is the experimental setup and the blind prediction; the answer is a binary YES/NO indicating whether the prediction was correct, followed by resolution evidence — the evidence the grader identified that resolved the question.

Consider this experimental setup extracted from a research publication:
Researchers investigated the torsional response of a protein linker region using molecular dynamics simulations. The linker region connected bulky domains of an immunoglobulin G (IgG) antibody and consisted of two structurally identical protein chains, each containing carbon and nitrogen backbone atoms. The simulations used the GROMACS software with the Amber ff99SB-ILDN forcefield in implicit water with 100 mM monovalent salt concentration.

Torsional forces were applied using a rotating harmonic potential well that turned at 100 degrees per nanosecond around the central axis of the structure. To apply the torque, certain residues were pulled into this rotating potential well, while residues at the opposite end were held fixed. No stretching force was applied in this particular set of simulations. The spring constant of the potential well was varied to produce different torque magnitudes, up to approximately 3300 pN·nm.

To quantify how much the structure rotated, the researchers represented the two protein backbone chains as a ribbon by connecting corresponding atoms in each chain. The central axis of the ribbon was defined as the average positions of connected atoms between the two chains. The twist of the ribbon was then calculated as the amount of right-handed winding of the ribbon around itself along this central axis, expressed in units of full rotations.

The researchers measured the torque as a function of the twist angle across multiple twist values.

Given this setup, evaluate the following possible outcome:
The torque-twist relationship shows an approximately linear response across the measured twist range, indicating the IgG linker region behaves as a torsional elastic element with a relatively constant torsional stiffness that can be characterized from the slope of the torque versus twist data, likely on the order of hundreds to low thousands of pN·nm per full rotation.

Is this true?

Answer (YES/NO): NO